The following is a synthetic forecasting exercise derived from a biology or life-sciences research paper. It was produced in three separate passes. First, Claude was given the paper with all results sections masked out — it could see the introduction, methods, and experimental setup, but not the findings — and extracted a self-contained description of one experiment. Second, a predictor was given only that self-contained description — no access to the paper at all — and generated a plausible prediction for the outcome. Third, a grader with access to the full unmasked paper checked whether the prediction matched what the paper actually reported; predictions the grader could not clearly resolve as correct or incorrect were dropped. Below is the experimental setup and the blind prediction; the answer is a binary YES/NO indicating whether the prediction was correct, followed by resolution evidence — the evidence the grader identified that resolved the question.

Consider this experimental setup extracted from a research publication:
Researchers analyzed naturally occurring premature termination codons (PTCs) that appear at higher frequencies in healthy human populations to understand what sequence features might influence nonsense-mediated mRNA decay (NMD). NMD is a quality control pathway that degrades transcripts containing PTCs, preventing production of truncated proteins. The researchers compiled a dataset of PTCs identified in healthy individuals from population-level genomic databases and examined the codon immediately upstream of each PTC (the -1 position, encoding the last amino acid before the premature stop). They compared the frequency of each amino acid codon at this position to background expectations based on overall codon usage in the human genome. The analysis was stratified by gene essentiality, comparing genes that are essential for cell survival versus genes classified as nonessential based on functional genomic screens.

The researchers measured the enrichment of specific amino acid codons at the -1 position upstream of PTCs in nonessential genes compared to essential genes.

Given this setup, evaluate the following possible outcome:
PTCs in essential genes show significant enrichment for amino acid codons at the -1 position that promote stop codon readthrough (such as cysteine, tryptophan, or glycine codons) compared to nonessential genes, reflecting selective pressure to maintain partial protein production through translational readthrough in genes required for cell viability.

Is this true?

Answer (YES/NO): NO